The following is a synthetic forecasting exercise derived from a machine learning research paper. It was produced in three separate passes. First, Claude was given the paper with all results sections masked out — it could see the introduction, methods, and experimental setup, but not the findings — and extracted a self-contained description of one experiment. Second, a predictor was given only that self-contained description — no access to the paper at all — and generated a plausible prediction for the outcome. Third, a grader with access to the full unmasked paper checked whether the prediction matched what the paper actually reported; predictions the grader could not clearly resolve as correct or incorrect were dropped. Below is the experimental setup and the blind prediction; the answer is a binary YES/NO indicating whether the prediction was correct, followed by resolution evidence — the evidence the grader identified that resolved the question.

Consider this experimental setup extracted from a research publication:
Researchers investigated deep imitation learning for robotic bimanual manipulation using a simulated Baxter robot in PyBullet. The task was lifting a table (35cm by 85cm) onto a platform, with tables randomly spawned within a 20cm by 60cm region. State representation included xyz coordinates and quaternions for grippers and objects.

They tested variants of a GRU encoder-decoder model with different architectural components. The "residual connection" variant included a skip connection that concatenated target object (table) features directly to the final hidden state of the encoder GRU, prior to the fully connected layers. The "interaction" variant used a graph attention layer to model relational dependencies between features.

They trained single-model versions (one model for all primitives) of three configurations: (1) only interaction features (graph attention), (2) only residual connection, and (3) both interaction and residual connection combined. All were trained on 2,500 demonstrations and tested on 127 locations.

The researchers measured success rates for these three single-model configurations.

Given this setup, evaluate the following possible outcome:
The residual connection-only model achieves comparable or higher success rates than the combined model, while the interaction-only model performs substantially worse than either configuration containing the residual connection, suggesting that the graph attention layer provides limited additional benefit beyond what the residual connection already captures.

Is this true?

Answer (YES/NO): NO